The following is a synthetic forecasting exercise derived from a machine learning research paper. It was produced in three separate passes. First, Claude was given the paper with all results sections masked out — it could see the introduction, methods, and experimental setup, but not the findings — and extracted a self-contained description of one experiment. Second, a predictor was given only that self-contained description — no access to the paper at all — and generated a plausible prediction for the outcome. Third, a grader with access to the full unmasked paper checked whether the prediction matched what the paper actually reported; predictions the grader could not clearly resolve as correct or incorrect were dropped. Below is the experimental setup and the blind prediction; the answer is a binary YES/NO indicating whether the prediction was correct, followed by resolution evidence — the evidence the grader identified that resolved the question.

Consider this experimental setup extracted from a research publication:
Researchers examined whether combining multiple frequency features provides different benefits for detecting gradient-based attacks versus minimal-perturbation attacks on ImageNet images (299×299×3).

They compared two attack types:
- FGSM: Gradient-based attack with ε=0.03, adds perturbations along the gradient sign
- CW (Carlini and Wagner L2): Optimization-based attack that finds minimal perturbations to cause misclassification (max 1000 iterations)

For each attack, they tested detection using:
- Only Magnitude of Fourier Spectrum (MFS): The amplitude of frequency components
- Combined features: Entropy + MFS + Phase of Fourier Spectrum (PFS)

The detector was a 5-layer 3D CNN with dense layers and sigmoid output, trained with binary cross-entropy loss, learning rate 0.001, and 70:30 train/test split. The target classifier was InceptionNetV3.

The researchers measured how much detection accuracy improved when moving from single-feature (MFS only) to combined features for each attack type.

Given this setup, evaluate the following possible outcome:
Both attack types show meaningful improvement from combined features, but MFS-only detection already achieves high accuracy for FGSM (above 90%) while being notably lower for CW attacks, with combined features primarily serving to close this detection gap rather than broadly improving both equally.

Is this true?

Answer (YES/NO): NO